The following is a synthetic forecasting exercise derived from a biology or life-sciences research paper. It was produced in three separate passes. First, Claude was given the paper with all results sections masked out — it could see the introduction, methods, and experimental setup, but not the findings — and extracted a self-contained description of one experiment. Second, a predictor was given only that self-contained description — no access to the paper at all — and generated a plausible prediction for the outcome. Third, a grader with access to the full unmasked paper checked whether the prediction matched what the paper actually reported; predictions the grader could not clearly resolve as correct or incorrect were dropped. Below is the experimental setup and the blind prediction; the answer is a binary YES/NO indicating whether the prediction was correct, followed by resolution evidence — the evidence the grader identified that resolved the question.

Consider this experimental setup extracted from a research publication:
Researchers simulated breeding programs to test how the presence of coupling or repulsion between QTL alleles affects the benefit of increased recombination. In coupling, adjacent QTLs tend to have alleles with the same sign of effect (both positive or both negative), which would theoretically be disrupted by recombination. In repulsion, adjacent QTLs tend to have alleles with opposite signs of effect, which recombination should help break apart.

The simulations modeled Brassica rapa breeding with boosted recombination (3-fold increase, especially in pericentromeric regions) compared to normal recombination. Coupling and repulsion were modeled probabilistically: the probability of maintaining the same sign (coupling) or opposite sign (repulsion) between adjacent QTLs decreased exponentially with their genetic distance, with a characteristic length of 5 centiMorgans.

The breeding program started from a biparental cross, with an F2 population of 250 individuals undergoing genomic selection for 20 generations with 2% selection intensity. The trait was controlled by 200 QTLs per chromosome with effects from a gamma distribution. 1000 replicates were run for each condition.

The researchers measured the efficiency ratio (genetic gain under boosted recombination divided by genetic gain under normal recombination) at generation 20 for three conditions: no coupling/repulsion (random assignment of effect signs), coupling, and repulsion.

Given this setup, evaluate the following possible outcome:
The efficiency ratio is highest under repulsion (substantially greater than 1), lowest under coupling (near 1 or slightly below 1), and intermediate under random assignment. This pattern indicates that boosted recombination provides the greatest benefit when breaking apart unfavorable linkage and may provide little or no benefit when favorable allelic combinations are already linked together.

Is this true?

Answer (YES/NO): NO